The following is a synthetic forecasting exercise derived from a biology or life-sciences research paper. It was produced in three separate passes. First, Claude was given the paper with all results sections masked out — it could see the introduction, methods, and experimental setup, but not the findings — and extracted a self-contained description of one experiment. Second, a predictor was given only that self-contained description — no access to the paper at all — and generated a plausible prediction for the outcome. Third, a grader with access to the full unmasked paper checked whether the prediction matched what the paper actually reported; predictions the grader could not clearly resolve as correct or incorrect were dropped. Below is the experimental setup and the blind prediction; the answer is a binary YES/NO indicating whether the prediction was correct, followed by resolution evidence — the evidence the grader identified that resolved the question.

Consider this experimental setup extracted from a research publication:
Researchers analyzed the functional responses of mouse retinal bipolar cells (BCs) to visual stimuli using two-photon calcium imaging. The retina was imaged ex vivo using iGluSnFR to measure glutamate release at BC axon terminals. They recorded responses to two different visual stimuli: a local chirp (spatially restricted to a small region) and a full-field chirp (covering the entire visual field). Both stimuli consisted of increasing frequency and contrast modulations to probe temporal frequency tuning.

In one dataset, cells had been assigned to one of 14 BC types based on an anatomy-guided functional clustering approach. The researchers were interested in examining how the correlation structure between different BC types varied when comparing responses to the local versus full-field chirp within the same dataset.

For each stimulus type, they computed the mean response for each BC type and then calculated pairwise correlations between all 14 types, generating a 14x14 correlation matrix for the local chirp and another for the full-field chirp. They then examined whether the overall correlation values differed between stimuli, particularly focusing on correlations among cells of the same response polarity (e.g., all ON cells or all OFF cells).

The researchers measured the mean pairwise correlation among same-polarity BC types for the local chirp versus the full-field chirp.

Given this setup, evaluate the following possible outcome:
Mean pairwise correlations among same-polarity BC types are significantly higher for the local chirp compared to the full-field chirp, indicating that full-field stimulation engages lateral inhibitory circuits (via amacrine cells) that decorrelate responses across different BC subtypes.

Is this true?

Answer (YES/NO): YES